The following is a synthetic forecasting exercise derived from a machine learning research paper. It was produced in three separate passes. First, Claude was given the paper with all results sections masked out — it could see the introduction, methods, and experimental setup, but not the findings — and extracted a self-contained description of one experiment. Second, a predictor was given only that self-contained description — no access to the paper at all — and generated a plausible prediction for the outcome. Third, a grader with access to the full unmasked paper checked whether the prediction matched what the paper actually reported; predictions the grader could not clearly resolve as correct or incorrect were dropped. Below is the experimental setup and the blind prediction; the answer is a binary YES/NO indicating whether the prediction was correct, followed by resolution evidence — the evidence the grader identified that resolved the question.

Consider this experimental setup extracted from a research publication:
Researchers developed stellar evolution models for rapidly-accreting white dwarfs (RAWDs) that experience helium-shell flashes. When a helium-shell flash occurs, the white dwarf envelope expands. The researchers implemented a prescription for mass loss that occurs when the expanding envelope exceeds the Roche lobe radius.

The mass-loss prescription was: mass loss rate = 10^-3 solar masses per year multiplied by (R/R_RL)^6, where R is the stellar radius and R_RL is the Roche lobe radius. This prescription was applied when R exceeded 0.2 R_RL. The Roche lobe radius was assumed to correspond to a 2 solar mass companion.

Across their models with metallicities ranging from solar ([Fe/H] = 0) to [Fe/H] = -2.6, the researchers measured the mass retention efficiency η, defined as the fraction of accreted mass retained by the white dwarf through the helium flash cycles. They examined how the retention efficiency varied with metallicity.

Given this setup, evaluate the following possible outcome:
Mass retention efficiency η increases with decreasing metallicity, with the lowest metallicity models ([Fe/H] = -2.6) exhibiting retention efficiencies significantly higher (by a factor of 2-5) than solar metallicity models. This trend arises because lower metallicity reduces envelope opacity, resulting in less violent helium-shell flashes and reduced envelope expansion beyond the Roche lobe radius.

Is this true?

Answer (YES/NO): NO